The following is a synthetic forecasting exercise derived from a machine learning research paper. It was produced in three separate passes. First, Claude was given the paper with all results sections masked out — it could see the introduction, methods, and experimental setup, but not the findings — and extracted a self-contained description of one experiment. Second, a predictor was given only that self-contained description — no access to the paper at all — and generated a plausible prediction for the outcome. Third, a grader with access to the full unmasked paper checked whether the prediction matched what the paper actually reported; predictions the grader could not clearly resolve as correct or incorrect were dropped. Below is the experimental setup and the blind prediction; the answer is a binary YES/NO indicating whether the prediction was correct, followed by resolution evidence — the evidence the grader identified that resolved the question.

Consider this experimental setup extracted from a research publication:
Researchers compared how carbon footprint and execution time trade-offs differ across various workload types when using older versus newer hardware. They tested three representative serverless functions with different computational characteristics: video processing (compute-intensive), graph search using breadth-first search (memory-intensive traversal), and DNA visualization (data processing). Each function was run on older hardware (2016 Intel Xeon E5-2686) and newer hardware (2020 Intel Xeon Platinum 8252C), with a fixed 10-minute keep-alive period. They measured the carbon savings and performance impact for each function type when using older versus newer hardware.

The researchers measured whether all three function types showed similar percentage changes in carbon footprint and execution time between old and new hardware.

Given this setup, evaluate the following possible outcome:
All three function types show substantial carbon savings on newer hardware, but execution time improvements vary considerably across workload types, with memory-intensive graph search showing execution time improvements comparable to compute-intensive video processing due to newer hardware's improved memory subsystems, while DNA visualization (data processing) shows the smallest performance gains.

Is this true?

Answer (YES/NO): NO